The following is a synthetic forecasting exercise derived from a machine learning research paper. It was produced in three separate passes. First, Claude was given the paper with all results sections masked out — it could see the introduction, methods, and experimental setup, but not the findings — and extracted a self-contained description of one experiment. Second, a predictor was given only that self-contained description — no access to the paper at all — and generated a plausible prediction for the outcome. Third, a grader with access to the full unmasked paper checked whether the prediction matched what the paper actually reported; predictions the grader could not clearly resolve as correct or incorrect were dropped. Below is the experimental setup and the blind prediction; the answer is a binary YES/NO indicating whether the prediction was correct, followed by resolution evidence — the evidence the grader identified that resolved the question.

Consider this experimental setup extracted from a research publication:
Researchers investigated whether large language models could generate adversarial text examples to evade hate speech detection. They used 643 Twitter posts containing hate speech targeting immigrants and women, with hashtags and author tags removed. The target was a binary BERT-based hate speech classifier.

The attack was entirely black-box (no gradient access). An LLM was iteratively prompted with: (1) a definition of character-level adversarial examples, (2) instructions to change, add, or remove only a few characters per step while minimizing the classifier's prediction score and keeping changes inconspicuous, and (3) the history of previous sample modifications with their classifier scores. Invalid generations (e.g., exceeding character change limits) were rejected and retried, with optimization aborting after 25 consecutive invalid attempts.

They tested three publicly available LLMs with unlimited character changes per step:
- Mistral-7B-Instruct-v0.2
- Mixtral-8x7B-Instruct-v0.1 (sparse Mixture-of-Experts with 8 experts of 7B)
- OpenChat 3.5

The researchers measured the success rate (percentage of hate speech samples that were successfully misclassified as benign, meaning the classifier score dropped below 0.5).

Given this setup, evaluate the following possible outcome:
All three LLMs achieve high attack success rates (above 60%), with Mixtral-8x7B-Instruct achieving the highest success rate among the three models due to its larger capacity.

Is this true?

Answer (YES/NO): NO